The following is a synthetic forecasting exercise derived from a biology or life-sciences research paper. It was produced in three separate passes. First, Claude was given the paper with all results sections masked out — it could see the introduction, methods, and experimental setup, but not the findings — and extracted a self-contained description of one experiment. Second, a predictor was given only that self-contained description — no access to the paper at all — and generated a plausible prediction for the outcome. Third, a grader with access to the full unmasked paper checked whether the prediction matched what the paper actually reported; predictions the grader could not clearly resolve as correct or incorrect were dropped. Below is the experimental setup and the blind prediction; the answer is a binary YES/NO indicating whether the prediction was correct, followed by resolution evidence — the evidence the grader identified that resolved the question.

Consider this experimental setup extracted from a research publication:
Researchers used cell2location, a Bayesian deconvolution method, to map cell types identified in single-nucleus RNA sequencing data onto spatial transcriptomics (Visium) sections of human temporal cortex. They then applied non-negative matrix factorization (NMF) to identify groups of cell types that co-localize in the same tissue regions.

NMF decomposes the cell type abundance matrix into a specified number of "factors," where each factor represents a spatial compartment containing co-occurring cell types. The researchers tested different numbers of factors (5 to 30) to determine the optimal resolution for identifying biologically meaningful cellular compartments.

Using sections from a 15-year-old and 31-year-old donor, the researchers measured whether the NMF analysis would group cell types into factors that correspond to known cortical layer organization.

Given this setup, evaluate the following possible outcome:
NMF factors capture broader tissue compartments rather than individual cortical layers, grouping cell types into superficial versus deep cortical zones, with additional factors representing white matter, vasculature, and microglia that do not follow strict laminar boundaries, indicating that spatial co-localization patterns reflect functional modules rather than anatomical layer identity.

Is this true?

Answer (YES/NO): NO